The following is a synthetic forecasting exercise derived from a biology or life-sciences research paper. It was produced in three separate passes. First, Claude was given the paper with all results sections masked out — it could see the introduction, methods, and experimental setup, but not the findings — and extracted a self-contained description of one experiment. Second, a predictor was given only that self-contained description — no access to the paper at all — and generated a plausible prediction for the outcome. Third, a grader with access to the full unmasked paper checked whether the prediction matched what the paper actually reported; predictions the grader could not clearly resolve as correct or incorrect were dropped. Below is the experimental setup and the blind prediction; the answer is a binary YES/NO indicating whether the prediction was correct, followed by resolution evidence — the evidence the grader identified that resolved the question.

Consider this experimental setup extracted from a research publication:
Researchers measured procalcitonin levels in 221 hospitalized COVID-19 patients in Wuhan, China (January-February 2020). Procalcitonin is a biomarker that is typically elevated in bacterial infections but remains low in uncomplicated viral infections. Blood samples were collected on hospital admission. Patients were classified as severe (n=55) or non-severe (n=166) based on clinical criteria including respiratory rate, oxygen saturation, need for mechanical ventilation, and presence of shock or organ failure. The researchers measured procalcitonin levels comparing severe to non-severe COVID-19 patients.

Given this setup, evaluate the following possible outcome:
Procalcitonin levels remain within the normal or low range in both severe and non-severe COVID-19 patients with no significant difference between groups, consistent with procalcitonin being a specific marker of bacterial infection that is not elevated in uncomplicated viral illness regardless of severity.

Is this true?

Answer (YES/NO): NO